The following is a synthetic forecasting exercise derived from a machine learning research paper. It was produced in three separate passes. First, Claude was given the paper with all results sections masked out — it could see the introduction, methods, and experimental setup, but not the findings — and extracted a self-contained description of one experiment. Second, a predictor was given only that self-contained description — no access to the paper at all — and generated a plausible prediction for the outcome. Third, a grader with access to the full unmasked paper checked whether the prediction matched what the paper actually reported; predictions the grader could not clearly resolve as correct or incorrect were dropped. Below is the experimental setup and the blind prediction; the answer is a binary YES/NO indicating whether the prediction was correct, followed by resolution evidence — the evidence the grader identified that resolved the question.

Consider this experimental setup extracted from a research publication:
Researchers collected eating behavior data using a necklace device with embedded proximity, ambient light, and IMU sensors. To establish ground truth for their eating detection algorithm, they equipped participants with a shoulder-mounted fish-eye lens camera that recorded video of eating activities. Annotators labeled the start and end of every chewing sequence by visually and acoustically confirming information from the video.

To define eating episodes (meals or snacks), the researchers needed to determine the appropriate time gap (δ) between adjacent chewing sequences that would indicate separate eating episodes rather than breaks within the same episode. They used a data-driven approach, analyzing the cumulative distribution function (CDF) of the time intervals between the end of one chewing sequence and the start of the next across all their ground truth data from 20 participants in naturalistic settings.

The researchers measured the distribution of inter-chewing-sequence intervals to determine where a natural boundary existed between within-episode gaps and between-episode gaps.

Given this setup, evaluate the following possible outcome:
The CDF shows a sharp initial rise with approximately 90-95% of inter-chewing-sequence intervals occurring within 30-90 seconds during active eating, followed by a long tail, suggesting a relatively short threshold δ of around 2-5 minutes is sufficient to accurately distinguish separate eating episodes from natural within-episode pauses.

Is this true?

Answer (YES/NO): NO